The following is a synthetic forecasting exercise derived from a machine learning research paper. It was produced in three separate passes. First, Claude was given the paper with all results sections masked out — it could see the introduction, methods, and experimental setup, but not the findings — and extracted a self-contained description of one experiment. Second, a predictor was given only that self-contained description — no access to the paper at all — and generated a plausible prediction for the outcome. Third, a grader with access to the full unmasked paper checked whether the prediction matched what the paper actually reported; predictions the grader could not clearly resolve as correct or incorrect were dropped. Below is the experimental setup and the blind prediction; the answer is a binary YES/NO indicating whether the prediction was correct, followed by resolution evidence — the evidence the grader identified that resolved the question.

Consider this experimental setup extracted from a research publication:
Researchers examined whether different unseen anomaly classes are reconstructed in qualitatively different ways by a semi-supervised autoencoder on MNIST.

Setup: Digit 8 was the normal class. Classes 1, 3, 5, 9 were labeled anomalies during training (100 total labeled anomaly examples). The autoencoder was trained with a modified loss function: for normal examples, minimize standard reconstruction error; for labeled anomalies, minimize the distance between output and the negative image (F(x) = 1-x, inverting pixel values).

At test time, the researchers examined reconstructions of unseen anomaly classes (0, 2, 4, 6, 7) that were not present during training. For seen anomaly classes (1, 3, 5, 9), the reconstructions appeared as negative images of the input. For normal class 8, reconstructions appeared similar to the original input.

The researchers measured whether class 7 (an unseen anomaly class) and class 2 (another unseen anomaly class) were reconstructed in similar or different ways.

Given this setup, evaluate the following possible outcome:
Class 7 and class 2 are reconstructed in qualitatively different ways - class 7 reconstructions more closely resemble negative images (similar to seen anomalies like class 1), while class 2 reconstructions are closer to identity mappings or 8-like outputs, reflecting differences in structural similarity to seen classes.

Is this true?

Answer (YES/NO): YES